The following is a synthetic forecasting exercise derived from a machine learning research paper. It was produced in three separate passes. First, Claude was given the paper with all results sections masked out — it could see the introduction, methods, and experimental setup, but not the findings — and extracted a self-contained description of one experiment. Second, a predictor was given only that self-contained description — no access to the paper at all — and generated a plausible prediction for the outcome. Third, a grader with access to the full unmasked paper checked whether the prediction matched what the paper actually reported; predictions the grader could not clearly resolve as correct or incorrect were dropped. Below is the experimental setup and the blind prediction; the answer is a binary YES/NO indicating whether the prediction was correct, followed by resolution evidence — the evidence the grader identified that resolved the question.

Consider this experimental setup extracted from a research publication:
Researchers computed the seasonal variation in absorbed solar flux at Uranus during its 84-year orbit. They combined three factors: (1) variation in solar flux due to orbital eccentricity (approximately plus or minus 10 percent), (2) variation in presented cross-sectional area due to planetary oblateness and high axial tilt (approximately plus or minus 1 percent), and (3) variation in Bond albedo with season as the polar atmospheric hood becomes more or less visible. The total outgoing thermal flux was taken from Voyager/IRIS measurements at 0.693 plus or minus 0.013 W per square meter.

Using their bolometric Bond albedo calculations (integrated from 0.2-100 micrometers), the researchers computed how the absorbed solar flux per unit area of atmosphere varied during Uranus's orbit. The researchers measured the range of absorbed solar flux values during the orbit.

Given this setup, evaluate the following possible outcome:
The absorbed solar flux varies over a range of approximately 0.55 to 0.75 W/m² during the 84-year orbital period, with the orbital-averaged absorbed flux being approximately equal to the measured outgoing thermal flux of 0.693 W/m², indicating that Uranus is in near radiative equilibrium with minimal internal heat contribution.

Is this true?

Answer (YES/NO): NO